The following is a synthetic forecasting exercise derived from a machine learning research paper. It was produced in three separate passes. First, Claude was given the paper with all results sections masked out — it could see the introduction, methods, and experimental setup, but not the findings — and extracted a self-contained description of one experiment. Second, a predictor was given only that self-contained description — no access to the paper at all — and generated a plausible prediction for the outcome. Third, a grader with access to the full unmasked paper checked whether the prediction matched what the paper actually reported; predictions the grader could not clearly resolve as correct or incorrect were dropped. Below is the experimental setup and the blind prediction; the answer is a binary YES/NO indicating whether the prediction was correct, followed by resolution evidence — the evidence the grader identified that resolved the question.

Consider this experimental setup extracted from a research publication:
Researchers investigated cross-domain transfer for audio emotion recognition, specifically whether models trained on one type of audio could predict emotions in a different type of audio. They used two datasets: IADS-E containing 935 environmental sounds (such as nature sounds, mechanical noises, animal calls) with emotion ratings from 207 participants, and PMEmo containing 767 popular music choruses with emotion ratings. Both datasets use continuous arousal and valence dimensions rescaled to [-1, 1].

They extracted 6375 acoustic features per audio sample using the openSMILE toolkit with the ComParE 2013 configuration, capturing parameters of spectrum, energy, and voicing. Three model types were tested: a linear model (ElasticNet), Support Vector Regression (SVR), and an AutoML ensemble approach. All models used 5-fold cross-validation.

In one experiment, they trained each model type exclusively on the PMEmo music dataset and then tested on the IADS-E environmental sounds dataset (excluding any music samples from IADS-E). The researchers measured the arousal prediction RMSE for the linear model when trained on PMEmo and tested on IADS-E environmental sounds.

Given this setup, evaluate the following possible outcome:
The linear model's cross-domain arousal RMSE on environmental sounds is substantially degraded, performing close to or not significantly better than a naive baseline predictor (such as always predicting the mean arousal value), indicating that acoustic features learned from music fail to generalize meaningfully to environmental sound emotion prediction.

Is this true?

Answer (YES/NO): NO